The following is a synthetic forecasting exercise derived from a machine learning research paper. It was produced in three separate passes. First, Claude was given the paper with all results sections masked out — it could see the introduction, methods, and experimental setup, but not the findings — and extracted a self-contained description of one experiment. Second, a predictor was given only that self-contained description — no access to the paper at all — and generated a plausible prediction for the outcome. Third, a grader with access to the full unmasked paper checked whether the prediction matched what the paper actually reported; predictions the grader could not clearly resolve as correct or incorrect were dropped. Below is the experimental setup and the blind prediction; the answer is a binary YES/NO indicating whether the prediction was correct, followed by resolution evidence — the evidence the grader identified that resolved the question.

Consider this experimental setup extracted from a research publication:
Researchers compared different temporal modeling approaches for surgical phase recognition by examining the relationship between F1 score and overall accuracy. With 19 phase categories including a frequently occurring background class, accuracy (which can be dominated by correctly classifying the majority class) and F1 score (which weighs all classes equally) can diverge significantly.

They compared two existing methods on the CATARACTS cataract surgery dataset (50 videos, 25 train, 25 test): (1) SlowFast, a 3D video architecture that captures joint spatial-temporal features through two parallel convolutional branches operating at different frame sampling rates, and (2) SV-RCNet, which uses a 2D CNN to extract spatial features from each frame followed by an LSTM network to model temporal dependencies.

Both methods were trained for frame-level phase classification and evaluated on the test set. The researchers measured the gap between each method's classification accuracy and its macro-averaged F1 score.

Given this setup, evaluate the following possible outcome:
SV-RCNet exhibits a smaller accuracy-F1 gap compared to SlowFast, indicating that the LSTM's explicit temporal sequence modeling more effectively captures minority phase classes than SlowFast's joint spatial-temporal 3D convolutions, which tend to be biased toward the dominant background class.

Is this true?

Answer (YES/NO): NO